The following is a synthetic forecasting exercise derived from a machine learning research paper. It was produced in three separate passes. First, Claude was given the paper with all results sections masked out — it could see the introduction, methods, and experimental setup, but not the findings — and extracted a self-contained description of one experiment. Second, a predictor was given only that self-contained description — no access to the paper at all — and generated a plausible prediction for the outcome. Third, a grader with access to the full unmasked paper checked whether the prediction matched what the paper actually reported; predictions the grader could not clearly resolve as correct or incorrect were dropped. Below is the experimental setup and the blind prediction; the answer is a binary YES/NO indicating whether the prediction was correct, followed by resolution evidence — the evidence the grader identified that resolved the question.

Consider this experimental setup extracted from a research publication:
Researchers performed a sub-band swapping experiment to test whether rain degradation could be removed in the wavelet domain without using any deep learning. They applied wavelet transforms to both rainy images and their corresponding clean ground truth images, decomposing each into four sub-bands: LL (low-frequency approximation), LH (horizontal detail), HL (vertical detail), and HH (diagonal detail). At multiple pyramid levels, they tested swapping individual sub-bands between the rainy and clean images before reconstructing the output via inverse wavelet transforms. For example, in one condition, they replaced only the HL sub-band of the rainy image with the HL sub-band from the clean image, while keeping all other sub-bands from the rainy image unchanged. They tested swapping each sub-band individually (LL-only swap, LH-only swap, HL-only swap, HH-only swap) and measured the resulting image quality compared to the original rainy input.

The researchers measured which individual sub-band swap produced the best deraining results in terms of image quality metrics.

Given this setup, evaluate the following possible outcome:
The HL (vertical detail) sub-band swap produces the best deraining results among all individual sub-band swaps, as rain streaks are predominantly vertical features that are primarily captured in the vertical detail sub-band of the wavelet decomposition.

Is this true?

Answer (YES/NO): YES